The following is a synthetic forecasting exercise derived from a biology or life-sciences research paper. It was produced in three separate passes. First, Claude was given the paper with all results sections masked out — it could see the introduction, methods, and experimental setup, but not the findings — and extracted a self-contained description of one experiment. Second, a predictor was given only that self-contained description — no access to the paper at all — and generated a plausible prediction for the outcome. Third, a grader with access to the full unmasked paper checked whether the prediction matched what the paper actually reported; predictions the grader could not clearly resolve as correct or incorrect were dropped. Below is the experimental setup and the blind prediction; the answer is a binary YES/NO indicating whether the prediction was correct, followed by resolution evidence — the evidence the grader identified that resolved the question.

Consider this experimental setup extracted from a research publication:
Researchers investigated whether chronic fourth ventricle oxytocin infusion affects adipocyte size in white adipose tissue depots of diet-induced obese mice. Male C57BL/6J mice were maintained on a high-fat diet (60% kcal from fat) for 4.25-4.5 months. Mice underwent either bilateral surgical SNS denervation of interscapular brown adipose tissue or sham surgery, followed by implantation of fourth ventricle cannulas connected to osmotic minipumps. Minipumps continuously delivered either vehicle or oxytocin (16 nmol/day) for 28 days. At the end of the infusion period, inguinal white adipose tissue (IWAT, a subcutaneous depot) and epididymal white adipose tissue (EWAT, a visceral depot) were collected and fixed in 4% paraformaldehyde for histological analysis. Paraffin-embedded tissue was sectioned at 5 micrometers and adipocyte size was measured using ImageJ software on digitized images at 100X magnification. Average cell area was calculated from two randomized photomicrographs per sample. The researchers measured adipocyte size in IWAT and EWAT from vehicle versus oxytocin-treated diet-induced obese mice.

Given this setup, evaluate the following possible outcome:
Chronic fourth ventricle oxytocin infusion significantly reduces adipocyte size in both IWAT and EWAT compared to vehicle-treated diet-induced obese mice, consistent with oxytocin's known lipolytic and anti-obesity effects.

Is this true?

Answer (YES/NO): NO